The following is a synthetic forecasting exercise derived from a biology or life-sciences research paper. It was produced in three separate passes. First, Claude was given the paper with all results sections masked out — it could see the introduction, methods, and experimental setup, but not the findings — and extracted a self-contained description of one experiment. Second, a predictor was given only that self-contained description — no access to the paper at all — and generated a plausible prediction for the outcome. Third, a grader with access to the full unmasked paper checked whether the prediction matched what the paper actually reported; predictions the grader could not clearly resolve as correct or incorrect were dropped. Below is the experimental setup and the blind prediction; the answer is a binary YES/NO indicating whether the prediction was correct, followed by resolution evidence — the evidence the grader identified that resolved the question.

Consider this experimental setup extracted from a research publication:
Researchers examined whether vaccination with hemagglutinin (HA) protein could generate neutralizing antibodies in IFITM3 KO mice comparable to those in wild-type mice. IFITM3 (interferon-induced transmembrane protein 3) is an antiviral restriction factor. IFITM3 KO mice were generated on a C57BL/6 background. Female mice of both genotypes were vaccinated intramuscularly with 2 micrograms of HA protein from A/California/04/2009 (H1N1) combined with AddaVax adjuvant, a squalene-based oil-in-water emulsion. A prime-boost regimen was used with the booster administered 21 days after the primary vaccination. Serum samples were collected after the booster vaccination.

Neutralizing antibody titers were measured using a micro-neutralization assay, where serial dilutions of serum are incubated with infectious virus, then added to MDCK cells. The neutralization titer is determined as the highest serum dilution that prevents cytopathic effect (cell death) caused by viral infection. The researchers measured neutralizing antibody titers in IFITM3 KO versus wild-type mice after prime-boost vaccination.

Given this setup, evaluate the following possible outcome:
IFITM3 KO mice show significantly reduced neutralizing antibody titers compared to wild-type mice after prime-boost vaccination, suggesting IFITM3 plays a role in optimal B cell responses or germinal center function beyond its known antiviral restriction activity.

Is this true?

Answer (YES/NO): NO